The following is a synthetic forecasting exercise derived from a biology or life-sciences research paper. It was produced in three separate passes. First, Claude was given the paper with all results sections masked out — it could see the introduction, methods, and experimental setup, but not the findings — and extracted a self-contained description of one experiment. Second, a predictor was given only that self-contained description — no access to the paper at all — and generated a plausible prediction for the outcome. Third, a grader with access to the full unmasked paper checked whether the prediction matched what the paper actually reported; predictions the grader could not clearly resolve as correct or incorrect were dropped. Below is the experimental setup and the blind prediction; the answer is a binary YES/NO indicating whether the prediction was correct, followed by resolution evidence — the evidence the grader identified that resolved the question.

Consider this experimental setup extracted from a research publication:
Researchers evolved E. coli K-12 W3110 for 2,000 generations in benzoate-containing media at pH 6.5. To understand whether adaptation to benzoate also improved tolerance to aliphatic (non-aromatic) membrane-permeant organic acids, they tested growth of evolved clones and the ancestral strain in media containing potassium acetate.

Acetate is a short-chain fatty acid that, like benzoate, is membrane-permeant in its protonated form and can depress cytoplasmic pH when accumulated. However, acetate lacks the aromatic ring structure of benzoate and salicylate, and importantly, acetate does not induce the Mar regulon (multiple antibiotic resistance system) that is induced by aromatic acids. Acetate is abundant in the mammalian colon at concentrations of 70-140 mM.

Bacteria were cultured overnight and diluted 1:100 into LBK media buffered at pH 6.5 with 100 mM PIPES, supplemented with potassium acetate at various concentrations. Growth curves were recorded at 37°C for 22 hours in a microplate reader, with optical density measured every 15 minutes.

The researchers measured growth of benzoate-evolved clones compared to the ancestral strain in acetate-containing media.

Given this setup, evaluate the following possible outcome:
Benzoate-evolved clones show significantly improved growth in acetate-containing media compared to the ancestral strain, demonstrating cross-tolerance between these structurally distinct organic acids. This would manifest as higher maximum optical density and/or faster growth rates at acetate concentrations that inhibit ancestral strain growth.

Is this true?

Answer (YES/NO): NO